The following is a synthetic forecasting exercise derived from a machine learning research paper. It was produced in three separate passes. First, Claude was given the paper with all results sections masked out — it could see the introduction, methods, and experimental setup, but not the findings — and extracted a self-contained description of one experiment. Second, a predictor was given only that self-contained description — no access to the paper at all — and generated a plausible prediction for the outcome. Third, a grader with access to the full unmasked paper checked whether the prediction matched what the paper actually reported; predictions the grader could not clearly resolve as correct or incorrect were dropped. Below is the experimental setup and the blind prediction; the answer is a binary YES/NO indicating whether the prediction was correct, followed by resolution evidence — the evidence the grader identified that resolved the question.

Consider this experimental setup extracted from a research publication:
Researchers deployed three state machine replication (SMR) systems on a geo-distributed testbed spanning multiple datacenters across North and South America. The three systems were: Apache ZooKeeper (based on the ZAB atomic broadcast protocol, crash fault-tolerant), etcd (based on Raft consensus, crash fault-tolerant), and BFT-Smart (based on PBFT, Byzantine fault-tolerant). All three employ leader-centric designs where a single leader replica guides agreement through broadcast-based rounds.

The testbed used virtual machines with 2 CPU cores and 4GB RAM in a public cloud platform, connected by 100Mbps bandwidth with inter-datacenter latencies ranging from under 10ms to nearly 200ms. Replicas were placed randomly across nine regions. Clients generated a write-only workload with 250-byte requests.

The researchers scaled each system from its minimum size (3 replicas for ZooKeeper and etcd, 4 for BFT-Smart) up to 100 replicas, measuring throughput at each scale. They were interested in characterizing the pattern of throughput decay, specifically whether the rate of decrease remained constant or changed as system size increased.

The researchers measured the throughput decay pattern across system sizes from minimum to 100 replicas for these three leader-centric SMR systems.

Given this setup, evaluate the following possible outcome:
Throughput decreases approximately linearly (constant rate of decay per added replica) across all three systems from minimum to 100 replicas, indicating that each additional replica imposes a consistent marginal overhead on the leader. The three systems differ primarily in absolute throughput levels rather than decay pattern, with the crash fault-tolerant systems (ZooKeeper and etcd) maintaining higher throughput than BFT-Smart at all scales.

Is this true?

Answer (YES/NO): NO